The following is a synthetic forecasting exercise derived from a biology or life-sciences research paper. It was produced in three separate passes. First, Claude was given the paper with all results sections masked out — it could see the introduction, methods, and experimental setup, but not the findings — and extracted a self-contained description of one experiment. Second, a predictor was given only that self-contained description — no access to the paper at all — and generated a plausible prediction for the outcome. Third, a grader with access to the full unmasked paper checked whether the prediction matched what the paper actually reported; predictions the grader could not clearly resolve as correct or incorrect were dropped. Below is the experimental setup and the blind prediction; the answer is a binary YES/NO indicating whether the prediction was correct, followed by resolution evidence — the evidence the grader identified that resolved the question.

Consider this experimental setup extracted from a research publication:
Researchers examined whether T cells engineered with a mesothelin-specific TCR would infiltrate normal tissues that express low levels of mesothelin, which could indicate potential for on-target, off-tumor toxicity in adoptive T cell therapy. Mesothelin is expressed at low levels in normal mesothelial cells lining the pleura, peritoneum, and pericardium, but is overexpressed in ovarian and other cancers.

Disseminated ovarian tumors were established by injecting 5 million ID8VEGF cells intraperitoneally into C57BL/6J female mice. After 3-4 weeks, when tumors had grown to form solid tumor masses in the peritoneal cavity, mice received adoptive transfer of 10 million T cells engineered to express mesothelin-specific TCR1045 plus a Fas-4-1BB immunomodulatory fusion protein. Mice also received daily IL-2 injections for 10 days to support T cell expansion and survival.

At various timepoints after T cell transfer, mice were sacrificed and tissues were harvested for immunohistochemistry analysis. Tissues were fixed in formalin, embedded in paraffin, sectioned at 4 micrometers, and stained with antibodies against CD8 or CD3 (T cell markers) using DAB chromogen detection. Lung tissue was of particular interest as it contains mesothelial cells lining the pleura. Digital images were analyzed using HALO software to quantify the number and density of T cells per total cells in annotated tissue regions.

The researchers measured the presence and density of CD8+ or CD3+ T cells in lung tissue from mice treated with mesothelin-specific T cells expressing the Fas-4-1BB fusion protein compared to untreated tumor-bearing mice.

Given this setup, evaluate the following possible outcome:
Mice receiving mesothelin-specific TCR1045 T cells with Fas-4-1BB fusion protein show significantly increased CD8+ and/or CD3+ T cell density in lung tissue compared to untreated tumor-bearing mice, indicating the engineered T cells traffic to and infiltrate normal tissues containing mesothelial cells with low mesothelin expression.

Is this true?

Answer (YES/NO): NO